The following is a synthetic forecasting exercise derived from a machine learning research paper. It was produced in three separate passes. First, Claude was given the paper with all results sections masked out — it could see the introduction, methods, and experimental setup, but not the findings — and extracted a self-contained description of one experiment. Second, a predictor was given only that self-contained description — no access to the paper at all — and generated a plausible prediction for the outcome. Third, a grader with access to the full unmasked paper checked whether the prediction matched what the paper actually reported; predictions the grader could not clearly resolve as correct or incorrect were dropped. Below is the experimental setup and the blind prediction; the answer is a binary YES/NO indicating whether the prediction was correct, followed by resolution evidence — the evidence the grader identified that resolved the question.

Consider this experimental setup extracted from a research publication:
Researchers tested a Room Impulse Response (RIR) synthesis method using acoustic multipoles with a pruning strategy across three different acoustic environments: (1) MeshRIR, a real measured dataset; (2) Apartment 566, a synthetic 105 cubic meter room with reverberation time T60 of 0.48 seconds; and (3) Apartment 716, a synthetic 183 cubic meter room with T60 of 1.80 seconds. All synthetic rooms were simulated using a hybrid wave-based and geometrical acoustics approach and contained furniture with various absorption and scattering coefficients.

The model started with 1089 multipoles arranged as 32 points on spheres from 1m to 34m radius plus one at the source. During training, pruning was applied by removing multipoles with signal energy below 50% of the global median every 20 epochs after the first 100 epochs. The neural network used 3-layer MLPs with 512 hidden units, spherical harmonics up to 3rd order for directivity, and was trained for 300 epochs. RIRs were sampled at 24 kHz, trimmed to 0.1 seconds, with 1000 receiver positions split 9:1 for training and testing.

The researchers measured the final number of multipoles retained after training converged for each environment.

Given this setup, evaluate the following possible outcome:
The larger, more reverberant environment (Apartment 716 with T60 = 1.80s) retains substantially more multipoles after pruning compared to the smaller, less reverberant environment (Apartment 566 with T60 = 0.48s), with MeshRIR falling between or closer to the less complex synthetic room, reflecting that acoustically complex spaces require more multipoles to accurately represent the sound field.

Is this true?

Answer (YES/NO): NO